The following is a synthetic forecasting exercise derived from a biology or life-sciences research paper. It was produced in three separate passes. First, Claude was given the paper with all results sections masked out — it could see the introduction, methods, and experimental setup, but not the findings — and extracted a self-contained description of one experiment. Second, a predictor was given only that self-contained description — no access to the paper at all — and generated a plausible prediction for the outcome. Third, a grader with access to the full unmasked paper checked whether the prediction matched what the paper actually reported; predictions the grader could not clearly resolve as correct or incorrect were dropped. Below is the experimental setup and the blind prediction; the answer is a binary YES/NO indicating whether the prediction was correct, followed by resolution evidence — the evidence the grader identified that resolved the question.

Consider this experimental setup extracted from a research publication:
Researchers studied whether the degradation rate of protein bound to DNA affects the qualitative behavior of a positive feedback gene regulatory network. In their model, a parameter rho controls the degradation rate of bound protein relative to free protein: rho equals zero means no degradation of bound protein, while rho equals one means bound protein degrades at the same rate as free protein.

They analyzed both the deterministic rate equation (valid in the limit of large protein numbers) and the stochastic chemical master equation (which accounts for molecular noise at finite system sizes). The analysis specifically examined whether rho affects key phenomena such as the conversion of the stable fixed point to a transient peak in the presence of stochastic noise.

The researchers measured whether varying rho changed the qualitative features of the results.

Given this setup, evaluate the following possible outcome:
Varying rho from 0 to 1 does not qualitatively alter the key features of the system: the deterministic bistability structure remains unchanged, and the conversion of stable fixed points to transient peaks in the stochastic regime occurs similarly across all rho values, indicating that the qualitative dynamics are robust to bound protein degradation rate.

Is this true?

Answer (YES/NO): YES